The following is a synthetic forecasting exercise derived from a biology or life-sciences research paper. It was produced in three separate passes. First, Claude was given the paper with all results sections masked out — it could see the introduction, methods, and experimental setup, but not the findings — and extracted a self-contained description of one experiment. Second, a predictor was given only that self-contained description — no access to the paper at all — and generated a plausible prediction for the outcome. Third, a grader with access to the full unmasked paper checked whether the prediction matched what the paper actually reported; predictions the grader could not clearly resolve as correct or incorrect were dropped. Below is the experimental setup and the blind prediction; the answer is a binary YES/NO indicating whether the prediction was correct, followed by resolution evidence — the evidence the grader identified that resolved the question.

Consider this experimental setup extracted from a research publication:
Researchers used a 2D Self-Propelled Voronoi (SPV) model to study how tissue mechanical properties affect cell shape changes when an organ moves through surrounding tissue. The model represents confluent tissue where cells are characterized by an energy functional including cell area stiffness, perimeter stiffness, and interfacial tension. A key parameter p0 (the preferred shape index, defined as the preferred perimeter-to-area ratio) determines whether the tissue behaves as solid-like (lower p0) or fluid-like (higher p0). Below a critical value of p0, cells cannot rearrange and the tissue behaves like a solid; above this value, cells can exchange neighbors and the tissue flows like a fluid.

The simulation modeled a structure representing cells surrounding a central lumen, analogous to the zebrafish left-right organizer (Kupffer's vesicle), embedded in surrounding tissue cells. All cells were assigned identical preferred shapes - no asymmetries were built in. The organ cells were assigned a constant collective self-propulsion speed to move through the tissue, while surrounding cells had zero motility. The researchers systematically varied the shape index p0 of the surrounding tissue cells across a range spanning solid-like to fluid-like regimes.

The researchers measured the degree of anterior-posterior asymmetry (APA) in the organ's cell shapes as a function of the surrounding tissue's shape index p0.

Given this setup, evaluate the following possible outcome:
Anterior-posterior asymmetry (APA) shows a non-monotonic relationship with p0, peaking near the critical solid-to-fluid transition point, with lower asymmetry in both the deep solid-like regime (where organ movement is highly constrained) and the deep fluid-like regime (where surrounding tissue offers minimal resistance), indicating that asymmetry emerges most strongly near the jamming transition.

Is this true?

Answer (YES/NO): NO